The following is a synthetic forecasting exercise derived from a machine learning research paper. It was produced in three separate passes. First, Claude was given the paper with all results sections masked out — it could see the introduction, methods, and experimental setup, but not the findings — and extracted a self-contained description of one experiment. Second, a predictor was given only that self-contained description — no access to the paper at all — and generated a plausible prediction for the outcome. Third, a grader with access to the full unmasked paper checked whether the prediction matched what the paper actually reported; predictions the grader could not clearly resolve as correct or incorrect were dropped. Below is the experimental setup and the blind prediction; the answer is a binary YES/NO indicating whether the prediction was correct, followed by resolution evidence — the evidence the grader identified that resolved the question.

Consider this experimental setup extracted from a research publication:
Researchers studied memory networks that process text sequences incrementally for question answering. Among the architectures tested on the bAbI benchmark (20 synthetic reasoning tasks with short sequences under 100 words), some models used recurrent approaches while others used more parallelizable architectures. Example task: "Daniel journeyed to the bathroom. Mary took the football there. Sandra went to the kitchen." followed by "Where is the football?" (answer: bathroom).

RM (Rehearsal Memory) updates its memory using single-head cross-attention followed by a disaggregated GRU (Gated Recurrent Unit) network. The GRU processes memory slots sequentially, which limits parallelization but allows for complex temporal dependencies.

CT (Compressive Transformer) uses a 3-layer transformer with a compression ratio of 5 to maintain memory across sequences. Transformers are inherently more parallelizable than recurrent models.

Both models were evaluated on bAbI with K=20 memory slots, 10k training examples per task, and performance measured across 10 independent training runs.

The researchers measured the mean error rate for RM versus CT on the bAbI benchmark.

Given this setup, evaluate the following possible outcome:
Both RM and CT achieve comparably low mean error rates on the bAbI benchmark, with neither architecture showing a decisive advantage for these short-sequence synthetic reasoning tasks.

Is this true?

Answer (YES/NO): NO